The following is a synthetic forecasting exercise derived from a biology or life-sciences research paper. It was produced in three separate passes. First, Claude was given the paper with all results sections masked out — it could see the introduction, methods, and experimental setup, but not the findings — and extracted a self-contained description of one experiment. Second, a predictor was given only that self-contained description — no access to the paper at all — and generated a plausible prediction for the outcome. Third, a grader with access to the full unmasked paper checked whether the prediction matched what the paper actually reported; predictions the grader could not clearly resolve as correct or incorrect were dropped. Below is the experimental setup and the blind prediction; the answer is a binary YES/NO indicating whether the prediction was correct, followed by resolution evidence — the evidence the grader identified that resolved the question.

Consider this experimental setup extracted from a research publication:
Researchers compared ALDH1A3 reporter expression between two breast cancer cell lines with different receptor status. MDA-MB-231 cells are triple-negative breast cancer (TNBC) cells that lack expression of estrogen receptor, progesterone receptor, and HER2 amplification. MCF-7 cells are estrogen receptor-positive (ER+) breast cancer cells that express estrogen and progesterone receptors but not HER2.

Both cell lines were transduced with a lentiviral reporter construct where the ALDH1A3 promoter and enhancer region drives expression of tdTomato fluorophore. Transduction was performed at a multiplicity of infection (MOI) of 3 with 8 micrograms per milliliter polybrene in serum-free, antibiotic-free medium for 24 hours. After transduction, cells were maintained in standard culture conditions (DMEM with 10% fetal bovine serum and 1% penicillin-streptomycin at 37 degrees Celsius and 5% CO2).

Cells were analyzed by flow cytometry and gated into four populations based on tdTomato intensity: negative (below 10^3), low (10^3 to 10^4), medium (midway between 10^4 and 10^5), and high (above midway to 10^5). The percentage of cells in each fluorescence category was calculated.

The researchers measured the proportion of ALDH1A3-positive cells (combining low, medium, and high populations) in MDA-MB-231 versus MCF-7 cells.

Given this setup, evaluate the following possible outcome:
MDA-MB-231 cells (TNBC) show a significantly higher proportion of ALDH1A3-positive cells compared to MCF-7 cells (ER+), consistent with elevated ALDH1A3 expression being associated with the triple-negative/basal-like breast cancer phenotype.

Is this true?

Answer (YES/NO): NO